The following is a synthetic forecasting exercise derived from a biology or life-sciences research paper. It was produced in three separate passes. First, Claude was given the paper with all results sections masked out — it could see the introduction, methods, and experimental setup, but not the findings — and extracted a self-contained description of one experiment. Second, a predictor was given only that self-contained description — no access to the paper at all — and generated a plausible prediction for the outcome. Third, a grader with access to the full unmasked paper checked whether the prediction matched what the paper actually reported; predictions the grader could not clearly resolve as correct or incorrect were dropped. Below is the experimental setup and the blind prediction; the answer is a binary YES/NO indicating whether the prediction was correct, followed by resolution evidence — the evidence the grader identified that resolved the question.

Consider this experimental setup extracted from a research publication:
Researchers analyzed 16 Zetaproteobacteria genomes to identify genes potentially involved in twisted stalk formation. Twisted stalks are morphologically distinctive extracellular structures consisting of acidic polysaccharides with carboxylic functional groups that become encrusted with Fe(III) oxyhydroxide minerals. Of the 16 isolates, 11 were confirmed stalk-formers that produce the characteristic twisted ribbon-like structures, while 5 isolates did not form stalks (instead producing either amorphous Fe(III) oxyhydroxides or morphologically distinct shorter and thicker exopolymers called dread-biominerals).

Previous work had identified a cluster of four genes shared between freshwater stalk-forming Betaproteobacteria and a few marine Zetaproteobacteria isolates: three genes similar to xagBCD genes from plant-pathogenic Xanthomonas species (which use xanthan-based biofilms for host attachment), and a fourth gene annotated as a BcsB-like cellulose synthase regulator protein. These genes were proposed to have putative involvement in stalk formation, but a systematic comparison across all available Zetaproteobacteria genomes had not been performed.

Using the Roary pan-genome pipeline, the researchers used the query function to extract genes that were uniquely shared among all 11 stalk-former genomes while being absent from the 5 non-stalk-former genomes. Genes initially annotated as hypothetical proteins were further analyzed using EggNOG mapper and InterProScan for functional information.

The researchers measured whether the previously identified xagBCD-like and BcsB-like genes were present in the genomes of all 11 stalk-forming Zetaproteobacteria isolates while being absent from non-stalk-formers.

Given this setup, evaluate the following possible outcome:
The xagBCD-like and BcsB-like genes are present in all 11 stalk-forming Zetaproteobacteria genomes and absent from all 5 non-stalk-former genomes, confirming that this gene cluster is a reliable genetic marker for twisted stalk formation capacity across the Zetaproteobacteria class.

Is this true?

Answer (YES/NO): NO